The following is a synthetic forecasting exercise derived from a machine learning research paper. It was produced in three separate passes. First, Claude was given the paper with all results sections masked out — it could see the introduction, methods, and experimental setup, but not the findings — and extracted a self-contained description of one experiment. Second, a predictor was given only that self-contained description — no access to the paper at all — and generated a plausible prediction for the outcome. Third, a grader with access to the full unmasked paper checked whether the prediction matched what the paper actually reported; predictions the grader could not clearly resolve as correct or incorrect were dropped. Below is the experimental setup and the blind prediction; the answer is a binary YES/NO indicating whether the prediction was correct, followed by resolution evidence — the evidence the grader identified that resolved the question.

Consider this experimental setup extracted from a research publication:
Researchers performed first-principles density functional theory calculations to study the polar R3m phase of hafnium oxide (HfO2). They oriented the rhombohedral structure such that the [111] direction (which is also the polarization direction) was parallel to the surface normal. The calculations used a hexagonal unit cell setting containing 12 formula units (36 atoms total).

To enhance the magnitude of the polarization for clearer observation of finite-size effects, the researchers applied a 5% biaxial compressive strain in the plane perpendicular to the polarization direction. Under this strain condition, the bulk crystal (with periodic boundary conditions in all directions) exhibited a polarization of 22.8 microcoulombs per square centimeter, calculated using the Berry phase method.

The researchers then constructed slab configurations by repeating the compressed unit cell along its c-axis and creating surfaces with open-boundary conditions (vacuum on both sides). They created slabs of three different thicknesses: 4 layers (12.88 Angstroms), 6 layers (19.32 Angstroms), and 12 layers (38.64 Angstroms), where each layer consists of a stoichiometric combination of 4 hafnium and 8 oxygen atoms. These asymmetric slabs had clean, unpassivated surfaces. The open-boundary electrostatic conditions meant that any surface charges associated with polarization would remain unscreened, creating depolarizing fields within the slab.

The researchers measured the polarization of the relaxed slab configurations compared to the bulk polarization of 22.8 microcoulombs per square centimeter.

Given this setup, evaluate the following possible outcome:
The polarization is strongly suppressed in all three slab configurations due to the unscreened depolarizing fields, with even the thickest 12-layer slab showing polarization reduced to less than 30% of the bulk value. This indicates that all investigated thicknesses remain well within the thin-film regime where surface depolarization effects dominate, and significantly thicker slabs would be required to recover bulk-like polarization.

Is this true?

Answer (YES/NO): NO